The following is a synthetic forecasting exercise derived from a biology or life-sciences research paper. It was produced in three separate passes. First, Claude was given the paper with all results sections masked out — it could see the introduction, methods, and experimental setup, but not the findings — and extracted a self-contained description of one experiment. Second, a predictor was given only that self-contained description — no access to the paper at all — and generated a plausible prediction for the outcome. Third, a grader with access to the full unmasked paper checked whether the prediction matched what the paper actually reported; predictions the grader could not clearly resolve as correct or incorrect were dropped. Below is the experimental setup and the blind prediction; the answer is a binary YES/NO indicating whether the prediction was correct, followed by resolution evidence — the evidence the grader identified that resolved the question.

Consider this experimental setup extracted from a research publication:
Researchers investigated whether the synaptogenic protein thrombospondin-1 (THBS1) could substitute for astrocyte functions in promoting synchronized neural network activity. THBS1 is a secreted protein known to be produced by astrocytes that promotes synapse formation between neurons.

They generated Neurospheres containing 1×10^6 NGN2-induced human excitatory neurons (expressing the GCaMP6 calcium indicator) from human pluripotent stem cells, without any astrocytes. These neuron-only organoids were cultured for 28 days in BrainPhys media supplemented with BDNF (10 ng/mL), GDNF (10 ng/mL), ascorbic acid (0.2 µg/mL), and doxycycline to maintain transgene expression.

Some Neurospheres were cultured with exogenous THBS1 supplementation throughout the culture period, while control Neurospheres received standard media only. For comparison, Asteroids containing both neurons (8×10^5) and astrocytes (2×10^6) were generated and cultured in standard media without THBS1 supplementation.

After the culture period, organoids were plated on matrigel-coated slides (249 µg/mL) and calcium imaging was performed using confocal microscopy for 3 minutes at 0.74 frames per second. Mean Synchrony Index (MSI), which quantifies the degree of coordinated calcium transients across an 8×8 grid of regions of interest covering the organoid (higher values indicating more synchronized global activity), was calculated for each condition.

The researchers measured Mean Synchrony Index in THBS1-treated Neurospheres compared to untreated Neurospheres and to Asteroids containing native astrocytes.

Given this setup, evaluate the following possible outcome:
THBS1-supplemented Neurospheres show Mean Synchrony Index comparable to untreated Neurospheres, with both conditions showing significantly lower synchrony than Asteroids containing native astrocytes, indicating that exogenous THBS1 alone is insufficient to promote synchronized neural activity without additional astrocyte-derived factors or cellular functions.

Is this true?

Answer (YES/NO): NO